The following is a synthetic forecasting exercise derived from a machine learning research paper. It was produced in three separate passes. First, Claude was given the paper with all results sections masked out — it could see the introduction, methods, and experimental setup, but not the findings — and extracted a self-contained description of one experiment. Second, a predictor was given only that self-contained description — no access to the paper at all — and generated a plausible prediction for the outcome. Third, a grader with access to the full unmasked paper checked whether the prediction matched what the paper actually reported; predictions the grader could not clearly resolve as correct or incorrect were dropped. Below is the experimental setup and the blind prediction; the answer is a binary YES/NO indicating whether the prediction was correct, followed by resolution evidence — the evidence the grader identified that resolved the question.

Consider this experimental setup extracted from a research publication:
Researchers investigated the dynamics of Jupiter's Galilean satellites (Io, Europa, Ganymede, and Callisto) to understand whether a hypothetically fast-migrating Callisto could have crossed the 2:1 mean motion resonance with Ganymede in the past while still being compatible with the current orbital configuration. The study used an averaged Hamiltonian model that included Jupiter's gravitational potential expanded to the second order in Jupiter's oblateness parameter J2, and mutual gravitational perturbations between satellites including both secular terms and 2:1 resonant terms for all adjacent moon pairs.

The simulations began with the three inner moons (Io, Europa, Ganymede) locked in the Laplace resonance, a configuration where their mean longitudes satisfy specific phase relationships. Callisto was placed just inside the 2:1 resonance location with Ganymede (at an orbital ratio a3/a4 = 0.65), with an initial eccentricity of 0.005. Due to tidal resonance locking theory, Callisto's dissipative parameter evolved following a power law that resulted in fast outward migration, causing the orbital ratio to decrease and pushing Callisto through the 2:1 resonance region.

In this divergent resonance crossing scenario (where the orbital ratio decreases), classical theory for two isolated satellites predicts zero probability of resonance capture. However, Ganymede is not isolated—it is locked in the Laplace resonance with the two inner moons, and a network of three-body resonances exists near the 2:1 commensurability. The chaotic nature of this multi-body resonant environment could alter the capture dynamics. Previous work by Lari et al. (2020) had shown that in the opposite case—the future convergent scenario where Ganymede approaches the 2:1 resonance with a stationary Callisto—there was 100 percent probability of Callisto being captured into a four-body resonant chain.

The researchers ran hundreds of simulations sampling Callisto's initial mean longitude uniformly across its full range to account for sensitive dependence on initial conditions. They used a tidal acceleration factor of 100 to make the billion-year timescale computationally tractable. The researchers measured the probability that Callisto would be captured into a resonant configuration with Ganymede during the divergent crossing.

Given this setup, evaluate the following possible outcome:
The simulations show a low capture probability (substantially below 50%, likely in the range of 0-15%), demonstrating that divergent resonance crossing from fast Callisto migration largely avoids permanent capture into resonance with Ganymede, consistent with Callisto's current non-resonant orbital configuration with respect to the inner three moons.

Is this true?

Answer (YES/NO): NO